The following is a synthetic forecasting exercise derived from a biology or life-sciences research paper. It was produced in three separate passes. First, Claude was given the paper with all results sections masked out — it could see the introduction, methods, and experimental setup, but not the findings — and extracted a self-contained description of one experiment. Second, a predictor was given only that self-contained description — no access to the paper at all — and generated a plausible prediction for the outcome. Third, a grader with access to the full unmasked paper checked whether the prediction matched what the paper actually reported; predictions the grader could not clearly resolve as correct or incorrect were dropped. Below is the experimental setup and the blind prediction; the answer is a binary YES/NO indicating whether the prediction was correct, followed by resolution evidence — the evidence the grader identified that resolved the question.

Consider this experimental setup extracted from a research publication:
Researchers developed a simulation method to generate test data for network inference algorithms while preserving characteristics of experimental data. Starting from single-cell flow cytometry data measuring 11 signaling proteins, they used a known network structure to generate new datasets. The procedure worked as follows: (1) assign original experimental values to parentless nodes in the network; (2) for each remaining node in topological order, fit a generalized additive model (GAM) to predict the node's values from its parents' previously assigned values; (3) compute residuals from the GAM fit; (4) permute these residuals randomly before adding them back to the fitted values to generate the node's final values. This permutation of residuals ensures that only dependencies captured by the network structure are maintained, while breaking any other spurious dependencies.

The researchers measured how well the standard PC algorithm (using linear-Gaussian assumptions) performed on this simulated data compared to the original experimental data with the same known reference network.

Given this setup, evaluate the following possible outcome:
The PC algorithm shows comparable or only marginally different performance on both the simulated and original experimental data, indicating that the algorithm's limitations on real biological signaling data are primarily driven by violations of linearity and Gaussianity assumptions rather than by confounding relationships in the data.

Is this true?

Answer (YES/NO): YES